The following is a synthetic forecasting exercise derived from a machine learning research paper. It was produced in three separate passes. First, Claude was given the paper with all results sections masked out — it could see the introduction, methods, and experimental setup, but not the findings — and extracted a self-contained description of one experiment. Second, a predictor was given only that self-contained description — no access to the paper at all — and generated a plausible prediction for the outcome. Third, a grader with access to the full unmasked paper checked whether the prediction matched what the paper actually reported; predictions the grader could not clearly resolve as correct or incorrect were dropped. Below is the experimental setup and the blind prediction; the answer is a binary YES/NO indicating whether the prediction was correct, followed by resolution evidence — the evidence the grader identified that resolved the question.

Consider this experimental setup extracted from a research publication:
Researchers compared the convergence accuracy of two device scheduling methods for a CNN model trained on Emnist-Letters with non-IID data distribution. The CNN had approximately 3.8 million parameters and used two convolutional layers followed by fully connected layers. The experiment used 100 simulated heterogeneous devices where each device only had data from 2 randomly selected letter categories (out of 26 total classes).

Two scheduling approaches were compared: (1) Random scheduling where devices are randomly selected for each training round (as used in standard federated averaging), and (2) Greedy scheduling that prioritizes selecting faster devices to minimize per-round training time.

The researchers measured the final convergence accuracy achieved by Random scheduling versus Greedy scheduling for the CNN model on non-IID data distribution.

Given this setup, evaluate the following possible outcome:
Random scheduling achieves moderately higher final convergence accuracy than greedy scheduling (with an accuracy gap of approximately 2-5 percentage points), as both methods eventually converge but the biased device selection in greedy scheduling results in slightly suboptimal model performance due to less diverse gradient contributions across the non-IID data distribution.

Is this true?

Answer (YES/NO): NO